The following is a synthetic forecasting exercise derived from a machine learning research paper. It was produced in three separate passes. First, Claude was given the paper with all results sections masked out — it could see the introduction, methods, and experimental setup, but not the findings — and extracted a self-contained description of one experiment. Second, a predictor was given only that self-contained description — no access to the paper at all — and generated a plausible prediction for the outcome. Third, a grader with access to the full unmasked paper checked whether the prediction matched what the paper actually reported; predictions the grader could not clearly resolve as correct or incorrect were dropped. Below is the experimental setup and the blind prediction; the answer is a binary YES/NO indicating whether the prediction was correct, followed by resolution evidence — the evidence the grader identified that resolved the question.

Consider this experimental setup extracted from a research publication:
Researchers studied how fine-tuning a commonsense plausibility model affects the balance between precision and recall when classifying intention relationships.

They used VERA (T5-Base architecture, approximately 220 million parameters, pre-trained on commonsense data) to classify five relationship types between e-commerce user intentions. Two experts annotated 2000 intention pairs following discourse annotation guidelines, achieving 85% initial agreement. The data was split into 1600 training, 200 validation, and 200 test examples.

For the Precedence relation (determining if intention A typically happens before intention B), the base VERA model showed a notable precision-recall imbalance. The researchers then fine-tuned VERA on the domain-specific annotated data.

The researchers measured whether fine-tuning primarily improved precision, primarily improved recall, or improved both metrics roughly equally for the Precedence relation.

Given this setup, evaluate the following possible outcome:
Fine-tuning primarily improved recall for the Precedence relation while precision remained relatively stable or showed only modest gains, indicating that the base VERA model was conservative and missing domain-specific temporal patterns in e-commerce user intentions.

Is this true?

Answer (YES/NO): YES